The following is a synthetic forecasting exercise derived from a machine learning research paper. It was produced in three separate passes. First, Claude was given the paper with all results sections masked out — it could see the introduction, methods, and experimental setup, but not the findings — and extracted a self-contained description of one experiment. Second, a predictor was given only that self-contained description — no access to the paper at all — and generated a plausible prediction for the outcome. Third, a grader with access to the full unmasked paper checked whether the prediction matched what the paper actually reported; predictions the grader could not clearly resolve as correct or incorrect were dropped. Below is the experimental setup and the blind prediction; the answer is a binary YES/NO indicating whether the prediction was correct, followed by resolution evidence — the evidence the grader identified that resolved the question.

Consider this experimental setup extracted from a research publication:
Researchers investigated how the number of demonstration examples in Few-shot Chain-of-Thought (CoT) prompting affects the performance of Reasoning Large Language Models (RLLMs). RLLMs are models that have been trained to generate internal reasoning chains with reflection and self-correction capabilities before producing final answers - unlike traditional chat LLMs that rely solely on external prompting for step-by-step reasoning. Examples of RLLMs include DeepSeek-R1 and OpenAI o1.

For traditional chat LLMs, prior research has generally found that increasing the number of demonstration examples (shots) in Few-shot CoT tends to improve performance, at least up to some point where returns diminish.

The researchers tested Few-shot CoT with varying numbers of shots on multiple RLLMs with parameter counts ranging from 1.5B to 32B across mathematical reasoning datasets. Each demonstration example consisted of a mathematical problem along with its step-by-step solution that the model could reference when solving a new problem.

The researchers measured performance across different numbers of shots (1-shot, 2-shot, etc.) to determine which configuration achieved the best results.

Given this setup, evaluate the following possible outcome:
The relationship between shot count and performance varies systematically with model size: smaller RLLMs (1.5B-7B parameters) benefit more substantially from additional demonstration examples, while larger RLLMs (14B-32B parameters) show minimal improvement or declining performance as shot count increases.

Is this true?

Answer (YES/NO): NO